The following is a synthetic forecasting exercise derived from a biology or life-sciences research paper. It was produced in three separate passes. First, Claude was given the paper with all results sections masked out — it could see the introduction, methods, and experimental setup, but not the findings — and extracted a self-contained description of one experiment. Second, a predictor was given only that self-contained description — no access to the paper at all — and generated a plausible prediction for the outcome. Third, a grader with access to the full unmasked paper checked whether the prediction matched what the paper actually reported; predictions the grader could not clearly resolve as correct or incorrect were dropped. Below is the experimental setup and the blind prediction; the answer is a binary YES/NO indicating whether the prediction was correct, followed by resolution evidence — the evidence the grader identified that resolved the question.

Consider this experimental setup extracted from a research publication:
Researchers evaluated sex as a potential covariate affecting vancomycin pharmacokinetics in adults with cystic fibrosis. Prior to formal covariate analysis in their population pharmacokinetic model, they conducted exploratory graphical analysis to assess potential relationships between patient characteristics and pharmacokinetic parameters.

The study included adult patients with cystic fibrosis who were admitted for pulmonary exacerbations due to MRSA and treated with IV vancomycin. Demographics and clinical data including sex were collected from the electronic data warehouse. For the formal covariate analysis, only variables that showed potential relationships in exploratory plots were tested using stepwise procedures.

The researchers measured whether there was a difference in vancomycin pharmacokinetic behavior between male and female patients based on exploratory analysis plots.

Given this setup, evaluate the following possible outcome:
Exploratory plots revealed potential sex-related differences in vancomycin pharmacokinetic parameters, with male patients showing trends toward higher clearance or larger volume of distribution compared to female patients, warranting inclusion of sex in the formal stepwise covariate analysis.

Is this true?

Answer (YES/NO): NO